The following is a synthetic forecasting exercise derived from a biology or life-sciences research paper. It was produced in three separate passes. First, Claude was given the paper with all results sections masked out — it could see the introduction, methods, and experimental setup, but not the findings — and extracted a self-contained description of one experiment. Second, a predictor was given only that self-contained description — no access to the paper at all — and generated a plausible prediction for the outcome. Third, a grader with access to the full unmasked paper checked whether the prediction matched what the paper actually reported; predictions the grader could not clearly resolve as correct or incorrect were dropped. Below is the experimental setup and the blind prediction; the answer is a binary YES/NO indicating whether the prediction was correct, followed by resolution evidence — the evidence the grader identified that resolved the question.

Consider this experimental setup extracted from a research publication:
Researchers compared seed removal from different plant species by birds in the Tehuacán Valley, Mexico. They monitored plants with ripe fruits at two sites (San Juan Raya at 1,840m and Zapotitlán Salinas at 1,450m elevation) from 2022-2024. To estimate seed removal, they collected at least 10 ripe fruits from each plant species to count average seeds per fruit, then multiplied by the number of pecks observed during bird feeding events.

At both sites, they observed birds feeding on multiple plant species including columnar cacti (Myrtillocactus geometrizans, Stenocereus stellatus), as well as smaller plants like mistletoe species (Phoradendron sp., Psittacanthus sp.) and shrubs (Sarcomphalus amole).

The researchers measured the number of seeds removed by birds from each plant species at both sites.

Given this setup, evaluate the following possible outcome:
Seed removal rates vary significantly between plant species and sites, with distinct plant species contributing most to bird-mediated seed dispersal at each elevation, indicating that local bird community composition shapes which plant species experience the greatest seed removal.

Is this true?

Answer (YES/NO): NO